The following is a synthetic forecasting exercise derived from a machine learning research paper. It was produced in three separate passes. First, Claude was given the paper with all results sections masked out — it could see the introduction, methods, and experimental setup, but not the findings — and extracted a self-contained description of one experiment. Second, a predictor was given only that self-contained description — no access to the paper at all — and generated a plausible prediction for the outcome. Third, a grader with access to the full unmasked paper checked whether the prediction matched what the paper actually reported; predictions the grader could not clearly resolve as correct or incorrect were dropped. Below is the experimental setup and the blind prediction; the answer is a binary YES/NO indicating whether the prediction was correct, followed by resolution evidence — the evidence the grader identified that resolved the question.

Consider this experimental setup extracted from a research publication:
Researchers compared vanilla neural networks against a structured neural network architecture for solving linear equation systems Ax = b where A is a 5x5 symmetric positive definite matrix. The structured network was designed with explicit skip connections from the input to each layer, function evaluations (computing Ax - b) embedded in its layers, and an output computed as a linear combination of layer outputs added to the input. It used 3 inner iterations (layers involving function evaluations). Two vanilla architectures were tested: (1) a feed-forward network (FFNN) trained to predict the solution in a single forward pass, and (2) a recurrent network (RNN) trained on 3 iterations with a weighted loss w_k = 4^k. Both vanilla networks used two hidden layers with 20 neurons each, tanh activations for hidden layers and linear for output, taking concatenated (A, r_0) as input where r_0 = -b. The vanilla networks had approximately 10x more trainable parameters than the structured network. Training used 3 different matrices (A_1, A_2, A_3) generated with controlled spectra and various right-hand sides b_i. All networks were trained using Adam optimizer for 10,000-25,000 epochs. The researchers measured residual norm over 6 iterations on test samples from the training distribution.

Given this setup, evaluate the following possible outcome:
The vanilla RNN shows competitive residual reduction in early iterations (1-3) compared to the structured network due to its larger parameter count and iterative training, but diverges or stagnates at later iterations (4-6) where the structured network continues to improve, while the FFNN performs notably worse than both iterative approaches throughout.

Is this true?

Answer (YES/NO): NO